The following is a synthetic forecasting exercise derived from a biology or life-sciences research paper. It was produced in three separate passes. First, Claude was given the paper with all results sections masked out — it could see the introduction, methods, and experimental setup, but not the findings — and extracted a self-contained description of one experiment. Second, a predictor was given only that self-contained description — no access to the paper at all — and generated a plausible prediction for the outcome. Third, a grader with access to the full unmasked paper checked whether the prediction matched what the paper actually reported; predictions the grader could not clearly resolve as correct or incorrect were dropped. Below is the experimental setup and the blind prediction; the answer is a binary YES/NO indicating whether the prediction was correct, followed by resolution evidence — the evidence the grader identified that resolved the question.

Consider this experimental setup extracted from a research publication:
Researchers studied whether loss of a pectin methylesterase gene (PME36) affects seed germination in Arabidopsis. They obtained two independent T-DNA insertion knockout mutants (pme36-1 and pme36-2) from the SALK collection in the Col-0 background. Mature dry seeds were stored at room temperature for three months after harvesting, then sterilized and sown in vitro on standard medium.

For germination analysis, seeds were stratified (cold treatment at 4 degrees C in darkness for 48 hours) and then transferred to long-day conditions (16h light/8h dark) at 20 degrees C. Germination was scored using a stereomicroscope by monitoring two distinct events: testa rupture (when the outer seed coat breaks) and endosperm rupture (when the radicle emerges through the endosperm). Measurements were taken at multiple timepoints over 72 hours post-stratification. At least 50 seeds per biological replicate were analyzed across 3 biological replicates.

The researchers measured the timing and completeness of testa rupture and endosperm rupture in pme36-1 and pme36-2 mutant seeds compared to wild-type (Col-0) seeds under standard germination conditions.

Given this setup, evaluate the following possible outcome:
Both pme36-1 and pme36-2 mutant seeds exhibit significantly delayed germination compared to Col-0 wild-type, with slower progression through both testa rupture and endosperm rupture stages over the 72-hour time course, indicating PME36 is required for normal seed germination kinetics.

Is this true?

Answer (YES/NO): NO